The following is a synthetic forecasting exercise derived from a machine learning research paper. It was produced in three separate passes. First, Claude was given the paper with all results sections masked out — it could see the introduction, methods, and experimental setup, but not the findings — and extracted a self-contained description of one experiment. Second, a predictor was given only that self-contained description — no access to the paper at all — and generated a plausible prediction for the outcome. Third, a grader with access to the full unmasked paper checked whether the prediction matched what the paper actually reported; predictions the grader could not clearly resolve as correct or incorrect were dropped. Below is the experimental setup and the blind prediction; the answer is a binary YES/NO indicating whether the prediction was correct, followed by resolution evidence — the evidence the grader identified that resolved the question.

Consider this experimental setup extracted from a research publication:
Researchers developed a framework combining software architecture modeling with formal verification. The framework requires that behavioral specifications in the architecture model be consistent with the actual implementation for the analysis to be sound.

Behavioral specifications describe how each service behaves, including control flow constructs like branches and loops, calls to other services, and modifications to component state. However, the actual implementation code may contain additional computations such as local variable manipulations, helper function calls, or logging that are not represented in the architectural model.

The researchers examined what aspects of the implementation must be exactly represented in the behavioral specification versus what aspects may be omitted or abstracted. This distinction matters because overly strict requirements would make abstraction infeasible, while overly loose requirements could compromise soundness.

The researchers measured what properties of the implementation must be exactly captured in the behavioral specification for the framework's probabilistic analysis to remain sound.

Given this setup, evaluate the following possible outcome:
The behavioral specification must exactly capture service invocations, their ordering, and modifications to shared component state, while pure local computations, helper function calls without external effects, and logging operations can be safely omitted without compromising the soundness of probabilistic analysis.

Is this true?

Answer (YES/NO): YES